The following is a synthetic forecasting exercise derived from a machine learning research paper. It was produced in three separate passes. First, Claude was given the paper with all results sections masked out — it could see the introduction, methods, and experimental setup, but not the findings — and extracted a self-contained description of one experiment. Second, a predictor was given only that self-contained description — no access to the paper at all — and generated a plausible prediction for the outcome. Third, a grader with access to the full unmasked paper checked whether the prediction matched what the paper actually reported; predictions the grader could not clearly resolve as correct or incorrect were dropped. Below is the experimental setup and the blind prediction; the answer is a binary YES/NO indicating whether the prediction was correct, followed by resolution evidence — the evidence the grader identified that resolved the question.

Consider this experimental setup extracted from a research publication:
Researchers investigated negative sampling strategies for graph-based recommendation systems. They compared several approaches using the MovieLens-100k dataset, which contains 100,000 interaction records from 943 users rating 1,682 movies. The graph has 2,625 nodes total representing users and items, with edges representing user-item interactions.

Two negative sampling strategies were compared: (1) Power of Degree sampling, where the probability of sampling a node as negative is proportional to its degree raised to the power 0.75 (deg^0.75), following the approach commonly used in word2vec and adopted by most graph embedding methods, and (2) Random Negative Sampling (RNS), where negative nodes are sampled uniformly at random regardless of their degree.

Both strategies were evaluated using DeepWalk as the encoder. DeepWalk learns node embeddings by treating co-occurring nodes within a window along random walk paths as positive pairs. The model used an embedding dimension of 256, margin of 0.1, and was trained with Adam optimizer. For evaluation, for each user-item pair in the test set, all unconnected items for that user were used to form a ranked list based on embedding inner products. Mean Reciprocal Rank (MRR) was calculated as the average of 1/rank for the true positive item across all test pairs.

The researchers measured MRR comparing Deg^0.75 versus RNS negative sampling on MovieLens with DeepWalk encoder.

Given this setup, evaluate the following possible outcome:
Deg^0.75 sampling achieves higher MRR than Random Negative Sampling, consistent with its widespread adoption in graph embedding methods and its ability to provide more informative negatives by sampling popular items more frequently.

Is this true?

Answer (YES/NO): NO